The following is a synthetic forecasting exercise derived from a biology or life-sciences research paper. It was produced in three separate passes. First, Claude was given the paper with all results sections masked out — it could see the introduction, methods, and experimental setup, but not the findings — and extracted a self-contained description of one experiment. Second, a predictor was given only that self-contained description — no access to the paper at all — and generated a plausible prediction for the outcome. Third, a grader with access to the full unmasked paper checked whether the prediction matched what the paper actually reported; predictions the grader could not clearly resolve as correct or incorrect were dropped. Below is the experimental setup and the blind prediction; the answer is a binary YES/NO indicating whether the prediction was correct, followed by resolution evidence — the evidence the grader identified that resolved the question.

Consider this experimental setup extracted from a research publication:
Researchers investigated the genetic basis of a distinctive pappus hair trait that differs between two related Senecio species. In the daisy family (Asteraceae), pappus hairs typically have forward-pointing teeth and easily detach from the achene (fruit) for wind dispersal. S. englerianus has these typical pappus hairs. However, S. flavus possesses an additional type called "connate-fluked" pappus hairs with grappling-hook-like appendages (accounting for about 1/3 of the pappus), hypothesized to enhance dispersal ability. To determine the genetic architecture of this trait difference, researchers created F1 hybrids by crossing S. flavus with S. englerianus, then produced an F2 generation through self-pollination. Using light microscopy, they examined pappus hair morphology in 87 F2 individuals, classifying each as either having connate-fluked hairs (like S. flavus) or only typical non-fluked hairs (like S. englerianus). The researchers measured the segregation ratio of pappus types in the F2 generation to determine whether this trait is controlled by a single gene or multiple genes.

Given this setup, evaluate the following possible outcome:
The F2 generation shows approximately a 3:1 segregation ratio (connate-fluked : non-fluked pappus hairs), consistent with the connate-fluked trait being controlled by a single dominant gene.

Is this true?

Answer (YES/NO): YES